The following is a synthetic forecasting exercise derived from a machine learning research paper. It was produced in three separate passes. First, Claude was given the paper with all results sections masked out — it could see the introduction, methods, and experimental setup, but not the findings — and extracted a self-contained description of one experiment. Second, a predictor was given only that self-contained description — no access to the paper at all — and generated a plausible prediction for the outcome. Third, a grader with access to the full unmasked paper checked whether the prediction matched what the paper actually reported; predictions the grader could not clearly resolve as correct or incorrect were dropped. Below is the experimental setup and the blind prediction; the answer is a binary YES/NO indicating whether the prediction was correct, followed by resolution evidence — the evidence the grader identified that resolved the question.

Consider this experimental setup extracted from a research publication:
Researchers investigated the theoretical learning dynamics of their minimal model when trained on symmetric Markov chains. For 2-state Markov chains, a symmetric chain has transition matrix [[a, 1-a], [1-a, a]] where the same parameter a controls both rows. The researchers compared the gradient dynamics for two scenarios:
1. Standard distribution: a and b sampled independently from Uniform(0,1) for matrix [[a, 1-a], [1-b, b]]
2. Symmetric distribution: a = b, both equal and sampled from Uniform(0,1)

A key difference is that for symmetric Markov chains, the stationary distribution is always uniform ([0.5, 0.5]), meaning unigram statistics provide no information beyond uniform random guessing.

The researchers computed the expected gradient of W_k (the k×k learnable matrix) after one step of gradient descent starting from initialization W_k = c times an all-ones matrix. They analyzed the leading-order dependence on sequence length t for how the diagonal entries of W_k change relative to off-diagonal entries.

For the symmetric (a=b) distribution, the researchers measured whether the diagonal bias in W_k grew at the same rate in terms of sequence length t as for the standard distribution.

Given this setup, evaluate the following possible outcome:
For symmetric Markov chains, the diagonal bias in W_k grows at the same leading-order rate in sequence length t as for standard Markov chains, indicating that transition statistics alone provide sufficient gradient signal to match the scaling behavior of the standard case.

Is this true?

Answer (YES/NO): NO